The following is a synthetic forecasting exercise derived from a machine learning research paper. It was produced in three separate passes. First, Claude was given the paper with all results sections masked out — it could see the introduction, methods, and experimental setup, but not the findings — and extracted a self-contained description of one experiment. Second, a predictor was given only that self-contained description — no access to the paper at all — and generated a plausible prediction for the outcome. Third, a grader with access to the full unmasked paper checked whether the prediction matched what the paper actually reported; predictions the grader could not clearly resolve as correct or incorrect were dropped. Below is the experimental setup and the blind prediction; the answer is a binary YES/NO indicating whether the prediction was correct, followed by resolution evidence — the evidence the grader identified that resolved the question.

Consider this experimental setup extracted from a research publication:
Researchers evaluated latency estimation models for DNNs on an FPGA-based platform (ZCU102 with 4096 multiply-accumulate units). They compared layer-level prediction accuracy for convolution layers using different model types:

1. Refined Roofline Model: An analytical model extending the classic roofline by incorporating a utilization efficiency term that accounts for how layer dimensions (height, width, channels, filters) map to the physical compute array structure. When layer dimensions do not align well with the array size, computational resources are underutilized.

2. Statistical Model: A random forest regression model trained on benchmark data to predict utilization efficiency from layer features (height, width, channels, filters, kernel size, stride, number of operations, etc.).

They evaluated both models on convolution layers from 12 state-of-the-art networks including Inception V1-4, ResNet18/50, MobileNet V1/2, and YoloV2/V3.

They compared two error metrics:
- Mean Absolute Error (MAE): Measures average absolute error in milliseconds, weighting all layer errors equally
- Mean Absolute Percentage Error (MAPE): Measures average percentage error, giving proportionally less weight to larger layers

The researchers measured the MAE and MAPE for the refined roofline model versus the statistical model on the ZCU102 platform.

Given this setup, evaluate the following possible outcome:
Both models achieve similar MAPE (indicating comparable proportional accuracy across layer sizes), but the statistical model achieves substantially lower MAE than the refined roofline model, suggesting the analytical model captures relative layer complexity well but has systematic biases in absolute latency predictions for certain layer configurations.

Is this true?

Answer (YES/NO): NO